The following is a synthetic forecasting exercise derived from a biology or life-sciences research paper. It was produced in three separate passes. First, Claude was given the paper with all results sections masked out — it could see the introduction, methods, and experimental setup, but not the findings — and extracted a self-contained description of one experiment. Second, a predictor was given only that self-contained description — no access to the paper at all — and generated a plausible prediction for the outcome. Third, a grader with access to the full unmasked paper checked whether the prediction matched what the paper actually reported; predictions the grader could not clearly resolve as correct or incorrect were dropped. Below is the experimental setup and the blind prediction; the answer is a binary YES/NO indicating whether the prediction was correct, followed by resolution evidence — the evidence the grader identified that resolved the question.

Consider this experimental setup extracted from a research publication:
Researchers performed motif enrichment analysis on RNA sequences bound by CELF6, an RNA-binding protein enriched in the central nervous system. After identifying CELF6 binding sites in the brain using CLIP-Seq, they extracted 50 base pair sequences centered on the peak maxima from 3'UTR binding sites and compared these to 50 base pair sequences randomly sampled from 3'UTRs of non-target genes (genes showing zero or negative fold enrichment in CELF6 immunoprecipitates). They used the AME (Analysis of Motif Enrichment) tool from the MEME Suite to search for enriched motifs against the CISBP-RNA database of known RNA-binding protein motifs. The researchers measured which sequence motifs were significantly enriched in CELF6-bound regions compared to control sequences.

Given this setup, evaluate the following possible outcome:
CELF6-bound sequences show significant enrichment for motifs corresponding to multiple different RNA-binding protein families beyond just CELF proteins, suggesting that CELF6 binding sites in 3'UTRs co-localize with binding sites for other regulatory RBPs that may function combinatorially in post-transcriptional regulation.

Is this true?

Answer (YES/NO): YES